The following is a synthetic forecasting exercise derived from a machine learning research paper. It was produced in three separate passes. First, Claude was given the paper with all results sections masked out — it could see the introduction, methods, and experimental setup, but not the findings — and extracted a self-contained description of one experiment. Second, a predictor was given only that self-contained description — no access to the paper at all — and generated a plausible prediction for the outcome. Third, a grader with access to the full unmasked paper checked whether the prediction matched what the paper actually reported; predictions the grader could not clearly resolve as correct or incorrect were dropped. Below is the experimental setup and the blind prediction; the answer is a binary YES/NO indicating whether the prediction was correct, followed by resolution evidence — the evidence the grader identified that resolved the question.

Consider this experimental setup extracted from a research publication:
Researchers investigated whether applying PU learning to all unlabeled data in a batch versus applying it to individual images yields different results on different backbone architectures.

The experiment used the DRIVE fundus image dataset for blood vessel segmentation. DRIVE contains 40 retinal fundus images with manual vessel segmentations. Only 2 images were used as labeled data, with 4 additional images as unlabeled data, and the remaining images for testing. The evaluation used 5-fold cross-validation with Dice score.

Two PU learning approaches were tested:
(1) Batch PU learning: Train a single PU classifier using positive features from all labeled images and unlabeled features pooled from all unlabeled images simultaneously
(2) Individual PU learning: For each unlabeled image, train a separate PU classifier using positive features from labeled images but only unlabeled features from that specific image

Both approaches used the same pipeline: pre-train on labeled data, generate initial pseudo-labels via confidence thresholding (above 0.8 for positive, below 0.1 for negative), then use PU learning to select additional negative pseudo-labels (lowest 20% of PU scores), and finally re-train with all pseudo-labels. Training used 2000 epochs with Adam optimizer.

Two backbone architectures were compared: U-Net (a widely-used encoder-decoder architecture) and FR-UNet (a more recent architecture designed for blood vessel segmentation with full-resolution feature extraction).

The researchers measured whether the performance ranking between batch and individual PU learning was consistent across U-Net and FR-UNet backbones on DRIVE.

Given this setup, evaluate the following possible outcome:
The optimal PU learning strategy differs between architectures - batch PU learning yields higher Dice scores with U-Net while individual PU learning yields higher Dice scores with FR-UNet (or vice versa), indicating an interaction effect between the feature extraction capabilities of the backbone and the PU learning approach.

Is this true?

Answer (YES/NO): YES